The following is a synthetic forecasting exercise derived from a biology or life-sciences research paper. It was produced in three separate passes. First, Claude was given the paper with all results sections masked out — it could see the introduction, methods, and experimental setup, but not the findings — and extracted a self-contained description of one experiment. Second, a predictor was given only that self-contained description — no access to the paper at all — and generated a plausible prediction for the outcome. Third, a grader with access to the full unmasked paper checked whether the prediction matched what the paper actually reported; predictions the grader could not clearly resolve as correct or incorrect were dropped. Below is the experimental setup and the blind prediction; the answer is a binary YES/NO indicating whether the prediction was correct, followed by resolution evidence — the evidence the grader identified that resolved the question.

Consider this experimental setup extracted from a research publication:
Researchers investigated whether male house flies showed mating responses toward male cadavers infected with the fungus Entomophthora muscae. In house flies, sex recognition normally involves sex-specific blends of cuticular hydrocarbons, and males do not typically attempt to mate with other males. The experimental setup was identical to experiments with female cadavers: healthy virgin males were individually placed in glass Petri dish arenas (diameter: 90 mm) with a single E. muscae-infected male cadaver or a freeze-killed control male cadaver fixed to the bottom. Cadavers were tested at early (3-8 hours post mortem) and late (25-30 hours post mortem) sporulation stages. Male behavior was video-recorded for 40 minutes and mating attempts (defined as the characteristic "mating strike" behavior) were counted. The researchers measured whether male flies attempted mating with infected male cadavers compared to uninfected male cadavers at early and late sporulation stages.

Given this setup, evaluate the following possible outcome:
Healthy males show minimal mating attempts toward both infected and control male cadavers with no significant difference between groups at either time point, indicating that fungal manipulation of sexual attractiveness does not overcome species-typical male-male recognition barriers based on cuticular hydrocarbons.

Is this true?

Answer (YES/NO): YES